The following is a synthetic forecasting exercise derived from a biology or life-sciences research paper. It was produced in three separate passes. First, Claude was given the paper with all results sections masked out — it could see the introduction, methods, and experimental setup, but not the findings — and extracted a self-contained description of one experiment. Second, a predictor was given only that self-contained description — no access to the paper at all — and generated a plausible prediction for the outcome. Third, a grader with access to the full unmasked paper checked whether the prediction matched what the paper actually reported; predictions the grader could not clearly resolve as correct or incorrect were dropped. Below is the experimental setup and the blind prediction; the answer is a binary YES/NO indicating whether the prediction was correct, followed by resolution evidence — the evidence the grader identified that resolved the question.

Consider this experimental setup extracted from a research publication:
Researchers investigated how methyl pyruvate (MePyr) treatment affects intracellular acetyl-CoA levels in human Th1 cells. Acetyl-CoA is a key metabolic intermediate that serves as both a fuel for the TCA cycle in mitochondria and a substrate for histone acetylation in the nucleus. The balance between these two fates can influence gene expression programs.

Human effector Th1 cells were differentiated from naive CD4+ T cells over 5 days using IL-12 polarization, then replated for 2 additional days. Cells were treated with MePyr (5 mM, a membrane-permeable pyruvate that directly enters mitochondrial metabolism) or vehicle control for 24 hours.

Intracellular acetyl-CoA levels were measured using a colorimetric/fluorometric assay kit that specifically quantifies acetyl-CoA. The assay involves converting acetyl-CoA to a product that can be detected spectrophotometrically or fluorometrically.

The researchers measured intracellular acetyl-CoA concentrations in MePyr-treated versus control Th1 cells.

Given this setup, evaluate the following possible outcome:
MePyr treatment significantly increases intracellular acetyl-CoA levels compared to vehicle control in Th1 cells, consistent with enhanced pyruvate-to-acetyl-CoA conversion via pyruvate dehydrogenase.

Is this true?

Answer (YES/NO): NO